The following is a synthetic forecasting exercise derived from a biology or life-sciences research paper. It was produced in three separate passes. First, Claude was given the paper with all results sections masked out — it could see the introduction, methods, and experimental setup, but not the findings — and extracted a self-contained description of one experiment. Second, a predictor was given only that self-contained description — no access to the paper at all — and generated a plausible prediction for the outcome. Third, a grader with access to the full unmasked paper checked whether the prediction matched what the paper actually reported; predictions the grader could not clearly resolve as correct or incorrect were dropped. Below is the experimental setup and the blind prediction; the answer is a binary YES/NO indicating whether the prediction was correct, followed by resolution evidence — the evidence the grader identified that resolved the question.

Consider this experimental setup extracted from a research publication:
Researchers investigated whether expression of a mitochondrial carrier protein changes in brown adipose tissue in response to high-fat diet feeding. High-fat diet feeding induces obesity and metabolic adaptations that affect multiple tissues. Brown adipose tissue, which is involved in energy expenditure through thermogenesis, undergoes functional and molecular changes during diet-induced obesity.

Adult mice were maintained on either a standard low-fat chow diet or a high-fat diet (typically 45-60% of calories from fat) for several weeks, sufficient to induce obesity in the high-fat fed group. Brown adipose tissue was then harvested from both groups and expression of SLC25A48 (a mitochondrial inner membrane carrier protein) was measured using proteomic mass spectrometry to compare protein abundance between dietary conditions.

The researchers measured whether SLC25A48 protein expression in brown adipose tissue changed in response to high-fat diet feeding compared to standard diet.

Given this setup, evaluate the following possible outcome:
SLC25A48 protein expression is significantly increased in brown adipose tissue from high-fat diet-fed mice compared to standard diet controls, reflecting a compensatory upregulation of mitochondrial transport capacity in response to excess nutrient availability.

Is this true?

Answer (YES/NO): YES